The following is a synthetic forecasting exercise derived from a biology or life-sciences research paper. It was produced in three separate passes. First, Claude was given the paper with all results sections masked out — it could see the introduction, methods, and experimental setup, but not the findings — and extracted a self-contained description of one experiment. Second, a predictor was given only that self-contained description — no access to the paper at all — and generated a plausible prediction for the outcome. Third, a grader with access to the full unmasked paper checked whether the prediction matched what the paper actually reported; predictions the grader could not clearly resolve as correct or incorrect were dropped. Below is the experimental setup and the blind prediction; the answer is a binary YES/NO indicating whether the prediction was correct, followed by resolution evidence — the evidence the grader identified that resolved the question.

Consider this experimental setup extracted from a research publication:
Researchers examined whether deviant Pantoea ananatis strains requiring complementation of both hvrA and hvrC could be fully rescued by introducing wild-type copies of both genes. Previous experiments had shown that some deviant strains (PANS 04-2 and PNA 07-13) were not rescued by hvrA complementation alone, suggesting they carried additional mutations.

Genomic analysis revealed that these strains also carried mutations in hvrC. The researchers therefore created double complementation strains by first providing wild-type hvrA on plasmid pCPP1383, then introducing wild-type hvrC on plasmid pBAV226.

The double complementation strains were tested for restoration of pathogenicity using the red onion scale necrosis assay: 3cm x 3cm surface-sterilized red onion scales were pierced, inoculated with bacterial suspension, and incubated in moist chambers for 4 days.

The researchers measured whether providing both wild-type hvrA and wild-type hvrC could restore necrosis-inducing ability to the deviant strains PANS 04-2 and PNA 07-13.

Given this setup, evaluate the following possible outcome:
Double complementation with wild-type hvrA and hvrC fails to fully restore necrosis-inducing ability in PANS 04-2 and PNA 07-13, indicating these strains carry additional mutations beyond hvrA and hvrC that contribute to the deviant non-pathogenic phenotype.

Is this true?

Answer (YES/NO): NO